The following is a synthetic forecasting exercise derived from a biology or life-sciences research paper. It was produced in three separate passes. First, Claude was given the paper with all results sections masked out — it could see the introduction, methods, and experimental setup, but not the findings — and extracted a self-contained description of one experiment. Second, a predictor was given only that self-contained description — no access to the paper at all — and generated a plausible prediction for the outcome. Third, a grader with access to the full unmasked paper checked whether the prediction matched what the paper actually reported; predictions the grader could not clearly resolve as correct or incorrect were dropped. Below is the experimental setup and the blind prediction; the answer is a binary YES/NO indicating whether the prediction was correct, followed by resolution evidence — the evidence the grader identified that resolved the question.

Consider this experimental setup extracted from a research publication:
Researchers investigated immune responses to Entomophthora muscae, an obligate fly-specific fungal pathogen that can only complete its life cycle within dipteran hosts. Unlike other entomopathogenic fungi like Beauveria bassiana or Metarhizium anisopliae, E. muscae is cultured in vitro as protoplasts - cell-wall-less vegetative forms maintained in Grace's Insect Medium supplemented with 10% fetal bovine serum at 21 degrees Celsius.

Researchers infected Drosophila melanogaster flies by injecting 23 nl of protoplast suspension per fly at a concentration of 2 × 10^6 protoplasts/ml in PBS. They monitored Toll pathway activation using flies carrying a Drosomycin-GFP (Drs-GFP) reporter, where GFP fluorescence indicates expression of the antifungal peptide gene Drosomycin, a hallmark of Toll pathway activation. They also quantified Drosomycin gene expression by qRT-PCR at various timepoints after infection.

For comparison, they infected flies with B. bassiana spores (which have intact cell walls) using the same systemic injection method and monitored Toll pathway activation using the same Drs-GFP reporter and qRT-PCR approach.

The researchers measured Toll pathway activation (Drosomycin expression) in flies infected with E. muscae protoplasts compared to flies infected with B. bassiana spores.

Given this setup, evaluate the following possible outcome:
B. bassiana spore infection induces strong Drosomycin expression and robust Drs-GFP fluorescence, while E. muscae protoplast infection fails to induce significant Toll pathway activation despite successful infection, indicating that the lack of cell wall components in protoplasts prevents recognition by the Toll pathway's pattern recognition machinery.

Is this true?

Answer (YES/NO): YES